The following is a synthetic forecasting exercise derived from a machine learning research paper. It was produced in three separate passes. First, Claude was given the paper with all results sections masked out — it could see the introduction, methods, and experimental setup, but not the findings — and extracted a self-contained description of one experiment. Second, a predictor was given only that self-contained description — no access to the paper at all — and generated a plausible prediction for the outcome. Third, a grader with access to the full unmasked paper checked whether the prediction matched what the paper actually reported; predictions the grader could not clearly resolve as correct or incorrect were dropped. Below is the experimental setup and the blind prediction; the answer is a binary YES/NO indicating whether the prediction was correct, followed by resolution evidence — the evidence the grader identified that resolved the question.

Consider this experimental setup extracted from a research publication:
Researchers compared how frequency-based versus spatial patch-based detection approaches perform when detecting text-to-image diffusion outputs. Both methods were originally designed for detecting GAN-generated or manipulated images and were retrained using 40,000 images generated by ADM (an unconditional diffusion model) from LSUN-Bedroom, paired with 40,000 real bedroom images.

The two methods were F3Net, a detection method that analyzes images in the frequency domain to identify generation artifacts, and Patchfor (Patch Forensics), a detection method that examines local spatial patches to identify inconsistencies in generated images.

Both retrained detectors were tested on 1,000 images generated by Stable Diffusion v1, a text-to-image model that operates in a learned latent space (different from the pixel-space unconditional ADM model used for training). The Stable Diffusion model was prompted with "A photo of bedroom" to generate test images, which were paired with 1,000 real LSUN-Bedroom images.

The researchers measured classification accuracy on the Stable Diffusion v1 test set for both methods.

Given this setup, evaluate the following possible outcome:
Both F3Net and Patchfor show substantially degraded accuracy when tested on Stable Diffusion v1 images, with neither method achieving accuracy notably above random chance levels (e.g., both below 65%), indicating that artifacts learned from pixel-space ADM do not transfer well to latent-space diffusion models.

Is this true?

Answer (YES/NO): NO